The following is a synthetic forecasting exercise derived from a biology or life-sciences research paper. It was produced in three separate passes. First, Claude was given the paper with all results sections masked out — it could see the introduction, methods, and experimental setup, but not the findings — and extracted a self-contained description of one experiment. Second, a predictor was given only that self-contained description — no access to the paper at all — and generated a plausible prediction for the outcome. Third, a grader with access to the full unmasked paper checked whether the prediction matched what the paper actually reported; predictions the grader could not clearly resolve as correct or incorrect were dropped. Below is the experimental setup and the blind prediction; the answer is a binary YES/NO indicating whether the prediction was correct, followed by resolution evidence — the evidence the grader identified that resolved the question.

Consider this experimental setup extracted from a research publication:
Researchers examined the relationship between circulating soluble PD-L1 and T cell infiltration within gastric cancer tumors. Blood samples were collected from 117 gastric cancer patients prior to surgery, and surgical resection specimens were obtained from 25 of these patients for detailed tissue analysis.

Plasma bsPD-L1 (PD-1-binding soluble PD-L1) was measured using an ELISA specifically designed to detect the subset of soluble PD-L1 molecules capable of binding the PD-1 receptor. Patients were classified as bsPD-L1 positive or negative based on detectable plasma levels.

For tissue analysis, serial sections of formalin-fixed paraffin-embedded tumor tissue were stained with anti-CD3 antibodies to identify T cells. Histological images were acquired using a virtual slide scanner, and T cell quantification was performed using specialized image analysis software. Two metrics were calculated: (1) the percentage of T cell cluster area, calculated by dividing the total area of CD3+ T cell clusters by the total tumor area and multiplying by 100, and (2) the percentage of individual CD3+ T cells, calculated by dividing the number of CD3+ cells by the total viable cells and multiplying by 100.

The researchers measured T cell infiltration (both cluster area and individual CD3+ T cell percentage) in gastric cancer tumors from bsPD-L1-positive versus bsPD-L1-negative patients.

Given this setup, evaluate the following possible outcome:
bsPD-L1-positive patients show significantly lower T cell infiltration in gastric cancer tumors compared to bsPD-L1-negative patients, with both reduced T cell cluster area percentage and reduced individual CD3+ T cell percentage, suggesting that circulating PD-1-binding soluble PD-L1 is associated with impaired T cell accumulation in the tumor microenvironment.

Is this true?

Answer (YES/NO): NO